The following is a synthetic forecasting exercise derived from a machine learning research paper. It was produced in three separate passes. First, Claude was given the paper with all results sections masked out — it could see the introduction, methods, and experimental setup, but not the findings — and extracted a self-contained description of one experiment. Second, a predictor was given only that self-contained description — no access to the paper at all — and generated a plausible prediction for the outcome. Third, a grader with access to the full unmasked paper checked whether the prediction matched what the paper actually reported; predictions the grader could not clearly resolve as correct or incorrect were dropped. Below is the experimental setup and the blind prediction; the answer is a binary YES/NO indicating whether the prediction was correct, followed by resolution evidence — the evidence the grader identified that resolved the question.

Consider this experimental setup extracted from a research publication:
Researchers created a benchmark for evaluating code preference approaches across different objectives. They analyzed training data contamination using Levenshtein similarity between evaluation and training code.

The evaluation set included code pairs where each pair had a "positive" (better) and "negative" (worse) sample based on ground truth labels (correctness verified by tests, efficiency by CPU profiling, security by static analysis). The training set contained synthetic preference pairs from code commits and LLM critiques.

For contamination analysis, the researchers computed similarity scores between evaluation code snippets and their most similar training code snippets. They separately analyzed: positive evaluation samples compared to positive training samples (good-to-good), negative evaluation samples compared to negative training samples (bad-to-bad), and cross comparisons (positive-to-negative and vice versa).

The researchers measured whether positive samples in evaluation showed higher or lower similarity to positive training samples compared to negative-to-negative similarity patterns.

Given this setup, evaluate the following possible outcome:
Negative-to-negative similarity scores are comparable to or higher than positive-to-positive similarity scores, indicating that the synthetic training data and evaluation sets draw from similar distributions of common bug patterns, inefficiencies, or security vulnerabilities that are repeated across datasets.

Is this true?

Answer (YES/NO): YES